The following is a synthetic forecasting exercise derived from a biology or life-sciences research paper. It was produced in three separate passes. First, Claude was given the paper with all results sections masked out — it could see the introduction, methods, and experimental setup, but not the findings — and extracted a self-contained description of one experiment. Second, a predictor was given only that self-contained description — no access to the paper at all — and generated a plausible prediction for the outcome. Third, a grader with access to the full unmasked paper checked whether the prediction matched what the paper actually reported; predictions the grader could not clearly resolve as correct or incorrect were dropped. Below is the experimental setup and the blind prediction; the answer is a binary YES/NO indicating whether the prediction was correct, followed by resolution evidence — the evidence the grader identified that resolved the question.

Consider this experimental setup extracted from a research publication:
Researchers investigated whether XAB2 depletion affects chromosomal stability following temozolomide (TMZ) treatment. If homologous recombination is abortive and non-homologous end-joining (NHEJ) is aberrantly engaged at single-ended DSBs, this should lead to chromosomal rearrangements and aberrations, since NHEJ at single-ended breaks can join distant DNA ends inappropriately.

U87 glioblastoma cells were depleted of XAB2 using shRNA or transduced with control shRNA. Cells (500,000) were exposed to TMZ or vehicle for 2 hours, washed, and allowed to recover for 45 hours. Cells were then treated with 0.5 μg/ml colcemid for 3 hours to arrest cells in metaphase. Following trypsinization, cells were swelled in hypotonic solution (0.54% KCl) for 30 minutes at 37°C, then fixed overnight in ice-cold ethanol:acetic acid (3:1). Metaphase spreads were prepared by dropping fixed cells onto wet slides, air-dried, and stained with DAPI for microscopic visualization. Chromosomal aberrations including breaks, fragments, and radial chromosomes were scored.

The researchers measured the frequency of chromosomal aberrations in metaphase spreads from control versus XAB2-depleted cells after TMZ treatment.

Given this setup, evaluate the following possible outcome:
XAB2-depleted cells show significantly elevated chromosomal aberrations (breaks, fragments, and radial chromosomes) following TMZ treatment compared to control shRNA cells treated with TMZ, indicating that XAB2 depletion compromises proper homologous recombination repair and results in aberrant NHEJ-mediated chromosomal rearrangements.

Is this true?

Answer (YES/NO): YES